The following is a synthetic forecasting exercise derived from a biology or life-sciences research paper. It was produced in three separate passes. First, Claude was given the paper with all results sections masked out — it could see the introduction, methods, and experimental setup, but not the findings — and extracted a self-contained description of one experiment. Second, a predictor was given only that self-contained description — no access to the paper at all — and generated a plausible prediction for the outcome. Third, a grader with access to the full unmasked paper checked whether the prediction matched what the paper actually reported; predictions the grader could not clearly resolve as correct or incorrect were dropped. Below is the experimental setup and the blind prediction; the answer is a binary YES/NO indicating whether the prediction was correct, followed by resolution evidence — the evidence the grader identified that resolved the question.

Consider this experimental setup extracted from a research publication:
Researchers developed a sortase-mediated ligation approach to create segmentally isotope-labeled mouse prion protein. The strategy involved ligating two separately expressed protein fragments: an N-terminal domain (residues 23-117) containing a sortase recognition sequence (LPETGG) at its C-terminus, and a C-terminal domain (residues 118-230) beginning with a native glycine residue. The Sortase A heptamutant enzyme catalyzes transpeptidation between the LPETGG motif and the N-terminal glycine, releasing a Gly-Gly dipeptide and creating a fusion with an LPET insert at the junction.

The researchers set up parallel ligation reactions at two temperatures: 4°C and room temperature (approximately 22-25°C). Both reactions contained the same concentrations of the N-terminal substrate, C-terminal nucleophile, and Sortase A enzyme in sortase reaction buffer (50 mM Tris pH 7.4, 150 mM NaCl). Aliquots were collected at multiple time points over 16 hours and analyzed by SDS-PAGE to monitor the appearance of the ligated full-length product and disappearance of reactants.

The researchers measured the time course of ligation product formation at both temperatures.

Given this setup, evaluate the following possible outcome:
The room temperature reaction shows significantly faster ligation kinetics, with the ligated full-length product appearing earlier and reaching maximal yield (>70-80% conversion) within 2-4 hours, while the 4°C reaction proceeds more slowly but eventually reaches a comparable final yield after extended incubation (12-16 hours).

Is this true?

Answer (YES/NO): NO